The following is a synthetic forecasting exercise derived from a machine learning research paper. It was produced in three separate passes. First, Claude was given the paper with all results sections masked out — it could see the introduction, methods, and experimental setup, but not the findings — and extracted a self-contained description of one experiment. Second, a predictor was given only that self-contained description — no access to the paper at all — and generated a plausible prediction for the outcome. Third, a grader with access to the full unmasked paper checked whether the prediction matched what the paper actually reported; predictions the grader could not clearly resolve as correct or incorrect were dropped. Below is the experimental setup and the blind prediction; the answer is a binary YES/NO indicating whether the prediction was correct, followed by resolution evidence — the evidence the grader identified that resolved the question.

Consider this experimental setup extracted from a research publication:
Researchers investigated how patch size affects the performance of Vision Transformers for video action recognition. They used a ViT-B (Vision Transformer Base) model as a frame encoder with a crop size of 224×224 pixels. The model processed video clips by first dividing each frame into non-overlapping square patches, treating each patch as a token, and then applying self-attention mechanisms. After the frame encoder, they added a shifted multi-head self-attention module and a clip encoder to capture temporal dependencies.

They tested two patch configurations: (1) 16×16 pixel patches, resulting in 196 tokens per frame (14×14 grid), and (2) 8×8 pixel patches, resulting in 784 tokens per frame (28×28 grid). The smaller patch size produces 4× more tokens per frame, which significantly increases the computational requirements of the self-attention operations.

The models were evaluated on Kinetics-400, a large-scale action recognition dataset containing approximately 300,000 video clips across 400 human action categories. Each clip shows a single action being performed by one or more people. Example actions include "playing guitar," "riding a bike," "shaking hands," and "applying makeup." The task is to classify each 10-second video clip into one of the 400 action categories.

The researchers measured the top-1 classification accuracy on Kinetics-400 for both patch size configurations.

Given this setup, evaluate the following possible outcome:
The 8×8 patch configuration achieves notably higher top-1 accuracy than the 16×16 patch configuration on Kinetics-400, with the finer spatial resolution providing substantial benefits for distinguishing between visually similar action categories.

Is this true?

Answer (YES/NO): YES